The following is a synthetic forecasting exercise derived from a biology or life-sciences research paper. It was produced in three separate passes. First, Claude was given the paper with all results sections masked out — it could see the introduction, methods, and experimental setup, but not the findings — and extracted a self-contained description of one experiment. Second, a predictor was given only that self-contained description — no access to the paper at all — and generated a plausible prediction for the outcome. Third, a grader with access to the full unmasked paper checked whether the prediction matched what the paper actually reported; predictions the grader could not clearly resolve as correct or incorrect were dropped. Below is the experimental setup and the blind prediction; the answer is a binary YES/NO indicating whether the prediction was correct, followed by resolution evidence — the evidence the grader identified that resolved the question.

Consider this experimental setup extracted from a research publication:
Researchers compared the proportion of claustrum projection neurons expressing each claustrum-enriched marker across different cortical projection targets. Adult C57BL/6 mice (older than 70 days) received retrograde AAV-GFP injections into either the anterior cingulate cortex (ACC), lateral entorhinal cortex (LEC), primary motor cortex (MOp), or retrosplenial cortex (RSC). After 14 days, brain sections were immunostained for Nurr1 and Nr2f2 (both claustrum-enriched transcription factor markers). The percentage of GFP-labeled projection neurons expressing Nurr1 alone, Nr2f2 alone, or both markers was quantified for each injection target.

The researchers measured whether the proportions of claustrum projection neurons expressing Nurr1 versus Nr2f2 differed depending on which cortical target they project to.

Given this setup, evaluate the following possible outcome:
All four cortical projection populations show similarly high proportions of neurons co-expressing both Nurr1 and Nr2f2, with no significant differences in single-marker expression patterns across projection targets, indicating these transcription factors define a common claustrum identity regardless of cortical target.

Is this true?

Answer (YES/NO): NO